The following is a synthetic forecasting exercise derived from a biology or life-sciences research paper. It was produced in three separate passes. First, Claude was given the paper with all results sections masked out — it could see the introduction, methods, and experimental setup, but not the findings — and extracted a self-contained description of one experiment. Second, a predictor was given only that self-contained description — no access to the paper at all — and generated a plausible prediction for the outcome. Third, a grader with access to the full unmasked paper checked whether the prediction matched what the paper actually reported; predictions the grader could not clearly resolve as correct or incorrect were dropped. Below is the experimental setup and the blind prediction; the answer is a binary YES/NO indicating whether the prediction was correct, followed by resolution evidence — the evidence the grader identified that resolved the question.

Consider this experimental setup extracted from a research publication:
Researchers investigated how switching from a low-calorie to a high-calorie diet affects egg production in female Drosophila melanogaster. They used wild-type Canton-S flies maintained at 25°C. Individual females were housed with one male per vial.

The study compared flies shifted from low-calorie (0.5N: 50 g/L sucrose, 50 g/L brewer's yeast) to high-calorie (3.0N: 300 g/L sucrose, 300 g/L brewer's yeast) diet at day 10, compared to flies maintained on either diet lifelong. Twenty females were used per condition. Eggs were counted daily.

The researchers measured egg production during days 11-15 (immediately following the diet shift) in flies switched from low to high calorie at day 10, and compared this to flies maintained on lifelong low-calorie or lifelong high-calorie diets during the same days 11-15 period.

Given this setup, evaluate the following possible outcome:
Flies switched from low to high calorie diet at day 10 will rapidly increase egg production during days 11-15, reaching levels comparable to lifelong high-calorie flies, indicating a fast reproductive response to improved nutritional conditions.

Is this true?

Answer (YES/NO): YES